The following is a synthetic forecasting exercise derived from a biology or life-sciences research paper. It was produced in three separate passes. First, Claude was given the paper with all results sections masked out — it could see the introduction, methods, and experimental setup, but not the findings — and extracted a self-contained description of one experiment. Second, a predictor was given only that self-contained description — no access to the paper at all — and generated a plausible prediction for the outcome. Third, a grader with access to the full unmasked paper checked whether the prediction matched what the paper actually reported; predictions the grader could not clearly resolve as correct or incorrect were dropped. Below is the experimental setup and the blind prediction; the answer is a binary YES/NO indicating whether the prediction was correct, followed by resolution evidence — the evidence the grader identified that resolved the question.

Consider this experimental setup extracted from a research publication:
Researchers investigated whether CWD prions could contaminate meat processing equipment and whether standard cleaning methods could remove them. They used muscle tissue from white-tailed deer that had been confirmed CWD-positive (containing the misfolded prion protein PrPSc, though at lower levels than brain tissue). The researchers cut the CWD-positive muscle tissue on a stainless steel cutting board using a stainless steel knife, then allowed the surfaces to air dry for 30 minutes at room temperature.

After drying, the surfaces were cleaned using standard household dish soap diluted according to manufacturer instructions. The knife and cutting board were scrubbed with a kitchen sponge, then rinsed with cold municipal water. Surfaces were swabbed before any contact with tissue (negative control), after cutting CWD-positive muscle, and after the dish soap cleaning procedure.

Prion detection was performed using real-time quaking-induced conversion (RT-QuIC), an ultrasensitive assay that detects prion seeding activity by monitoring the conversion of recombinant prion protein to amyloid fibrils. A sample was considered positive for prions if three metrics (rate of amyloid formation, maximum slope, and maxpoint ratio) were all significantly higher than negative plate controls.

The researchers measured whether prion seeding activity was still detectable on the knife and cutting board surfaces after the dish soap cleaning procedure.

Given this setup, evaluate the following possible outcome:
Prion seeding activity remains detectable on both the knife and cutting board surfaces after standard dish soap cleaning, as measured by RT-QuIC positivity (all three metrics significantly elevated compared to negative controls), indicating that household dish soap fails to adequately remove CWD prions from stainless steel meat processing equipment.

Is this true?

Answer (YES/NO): NO